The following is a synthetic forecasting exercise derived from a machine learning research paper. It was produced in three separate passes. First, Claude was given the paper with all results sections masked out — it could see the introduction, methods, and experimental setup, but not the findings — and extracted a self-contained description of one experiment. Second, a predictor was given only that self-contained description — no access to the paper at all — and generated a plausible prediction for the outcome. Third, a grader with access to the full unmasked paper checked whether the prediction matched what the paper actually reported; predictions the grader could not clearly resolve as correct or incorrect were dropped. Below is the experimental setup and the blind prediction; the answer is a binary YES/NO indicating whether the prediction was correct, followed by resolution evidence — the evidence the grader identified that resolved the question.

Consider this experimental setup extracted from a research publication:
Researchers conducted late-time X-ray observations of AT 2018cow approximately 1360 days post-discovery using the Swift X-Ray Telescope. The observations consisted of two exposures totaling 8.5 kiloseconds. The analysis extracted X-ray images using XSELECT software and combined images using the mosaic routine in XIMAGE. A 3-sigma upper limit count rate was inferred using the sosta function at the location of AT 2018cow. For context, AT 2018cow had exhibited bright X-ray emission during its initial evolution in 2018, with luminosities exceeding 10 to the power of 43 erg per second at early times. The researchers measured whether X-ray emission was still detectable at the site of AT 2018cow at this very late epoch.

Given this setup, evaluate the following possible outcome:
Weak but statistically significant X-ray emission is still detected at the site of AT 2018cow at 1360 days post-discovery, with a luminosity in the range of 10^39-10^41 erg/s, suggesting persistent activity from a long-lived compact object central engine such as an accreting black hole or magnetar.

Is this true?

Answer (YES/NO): NO